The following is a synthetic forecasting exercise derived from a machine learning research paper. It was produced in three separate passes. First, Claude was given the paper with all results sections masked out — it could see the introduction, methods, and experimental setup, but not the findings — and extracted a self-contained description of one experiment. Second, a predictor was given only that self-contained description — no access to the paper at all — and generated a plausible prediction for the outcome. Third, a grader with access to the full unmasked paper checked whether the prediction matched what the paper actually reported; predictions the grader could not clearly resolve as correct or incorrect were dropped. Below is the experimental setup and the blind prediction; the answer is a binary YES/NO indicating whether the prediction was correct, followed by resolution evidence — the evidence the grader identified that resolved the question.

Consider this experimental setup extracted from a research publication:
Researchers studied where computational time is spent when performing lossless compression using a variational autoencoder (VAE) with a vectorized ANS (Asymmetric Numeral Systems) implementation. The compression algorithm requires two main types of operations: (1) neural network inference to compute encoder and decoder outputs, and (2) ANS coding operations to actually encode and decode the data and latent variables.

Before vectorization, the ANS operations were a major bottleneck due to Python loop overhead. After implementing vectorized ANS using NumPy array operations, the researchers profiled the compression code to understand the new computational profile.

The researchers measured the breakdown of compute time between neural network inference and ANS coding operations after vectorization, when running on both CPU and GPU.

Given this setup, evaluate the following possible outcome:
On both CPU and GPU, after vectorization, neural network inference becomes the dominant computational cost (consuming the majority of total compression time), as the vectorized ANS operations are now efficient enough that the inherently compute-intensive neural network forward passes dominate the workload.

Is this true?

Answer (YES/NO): YES